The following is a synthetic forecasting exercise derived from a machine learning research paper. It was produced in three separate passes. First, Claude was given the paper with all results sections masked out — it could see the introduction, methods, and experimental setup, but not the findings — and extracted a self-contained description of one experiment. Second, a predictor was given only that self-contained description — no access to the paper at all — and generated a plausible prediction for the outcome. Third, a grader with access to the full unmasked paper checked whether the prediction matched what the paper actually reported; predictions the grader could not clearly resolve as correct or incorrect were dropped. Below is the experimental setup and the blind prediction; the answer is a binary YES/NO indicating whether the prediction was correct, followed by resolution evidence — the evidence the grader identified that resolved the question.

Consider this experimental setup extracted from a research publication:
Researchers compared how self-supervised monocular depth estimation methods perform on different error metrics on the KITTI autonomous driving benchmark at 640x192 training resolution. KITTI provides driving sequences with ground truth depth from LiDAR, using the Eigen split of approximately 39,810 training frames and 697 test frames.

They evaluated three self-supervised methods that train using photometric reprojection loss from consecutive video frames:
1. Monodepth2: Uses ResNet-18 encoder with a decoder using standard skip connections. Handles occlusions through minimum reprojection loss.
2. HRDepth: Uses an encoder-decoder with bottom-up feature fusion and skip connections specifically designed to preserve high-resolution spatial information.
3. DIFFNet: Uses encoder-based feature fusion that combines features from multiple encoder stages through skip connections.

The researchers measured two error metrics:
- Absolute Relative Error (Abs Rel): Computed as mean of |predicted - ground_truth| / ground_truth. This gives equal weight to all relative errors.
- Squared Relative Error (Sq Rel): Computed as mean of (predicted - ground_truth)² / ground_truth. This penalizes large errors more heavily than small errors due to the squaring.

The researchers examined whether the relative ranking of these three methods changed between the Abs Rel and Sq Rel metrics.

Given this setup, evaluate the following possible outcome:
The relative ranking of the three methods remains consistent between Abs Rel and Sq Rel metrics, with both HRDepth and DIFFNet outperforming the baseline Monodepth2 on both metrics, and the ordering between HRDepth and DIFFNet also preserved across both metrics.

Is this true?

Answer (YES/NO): YES